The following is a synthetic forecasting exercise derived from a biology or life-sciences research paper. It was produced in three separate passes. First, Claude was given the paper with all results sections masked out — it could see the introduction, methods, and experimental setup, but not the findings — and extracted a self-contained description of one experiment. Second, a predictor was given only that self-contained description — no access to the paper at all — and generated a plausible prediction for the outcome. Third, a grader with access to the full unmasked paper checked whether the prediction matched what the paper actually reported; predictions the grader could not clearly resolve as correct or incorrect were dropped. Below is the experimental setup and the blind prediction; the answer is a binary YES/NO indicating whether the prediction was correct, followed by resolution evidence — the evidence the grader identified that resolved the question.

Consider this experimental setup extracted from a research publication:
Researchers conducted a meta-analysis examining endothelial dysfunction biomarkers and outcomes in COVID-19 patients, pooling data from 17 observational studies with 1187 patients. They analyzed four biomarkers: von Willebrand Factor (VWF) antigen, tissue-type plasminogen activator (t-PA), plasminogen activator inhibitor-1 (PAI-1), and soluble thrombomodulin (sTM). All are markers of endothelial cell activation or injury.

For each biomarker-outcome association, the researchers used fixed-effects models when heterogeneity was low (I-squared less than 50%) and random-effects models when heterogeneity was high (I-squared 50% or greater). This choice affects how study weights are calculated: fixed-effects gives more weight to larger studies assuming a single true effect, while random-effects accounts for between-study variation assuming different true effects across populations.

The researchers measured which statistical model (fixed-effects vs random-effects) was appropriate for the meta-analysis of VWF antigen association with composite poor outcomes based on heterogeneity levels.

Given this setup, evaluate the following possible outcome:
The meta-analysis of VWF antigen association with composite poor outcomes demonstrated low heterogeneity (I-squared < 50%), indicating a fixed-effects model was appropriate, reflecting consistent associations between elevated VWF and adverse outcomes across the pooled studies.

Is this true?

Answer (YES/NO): NO